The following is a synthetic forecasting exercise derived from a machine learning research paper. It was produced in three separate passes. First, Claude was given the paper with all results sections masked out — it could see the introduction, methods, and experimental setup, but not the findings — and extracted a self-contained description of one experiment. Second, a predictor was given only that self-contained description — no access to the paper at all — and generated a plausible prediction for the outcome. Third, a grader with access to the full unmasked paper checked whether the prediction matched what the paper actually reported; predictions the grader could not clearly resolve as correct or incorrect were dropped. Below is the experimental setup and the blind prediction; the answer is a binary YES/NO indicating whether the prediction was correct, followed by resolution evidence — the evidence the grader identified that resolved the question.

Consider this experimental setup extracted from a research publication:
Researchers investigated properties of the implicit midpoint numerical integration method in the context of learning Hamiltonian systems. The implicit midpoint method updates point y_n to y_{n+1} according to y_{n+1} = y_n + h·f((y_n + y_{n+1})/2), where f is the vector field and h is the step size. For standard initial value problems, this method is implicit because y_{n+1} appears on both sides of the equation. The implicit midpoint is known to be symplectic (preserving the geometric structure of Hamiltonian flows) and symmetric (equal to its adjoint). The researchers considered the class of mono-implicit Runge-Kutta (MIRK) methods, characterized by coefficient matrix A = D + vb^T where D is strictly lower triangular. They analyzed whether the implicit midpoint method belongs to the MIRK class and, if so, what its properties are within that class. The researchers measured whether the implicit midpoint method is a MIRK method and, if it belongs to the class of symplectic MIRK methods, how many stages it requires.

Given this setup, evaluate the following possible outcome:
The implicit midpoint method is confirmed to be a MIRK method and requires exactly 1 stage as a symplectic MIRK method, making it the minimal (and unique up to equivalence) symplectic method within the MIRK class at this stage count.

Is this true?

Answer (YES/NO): YES